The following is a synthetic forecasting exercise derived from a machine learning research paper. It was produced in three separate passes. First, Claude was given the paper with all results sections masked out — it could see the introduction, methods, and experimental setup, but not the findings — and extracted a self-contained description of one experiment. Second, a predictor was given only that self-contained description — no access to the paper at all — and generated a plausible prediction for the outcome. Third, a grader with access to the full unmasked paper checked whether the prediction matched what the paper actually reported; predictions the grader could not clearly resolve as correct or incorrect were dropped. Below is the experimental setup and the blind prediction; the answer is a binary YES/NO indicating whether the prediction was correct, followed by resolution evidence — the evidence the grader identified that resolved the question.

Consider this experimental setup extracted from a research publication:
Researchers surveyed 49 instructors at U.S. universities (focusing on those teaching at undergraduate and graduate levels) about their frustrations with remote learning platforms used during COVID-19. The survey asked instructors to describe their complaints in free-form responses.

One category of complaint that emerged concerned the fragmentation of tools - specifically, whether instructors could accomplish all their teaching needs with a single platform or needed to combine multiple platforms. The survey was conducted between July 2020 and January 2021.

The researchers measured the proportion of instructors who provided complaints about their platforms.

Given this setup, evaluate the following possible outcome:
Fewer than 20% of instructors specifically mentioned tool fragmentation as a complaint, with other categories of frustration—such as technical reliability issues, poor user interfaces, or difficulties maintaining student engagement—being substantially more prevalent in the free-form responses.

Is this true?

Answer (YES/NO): YES